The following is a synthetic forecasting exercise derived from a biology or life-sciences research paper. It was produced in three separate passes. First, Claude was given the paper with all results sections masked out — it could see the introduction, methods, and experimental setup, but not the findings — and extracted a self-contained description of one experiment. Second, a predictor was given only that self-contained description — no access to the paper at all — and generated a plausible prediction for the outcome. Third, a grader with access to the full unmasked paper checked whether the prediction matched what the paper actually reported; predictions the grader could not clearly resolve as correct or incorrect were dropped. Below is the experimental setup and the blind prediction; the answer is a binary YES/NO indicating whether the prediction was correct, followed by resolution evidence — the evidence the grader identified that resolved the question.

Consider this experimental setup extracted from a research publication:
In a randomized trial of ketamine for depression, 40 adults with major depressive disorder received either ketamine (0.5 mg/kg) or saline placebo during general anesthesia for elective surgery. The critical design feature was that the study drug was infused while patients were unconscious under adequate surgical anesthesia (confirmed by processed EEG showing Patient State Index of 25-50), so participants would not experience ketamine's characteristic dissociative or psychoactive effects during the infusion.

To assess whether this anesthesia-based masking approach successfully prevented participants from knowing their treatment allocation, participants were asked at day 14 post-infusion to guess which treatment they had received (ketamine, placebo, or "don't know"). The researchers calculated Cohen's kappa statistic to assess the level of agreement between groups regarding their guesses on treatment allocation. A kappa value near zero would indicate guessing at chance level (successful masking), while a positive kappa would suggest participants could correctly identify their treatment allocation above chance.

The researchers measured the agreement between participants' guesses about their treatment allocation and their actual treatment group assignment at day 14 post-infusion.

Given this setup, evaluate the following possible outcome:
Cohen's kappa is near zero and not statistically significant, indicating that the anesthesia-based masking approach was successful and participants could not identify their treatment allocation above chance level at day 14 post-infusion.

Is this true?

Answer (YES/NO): NO